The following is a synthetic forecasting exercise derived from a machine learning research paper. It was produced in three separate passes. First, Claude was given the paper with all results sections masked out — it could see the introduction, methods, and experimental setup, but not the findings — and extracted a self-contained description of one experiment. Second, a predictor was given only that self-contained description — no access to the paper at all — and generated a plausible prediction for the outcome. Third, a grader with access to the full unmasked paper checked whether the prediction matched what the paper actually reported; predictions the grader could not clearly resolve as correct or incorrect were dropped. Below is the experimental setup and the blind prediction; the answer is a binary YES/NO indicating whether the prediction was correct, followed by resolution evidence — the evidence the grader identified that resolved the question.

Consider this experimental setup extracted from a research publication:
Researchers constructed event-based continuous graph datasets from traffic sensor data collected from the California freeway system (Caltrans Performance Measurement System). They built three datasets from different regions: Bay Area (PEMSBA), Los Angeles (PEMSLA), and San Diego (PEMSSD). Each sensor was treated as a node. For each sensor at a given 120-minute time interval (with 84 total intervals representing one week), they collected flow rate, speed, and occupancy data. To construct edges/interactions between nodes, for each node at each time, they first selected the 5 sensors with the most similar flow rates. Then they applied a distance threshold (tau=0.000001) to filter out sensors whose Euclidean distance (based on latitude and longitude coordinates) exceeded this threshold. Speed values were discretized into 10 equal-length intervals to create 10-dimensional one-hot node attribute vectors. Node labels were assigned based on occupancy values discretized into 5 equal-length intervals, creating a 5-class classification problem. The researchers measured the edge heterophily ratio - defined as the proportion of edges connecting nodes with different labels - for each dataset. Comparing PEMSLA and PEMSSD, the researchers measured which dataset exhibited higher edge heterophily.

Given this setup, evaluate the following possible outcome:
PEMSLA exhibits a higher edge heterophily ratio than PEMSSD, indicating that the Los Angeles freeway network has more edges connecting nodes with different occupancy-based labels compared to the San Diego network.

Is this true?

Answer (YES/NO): NO